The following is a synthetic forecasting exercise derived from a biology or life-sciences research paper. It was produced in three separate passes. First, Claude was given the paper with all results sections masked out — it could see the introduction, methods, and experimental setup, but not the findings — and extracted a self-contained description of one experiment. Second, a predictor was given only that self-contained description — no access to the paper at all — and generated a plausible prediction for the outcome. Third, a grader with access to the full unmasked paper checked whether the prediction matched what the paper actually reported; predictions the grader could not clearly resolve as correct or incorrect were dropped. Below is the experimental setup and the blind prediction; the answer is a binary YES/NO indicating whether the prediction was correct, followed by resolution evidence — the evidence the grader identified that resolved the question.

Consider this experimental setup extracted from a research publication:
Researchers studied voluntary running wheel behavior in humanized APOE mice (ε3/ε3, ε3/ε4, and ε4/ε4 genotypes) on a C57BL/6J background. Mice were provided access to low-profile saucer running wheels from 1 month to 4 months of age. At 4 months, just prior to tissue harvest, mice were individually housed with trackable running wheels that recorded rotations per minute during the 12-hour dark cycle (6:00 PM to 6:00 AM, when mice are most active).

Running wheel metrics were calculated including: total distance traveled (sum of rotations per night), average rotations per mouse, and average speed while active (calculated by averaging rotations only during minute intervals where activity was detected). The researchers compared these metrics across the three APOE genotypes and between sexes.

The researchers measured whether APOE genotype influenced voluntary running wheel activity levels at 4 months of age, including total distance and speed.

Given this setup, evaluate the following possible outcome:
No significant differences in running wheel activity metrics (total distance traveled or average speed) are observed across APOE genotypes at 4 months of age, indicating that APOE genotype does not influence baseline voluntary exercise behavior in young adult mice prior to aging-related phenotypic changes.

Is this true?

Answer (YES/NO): YES